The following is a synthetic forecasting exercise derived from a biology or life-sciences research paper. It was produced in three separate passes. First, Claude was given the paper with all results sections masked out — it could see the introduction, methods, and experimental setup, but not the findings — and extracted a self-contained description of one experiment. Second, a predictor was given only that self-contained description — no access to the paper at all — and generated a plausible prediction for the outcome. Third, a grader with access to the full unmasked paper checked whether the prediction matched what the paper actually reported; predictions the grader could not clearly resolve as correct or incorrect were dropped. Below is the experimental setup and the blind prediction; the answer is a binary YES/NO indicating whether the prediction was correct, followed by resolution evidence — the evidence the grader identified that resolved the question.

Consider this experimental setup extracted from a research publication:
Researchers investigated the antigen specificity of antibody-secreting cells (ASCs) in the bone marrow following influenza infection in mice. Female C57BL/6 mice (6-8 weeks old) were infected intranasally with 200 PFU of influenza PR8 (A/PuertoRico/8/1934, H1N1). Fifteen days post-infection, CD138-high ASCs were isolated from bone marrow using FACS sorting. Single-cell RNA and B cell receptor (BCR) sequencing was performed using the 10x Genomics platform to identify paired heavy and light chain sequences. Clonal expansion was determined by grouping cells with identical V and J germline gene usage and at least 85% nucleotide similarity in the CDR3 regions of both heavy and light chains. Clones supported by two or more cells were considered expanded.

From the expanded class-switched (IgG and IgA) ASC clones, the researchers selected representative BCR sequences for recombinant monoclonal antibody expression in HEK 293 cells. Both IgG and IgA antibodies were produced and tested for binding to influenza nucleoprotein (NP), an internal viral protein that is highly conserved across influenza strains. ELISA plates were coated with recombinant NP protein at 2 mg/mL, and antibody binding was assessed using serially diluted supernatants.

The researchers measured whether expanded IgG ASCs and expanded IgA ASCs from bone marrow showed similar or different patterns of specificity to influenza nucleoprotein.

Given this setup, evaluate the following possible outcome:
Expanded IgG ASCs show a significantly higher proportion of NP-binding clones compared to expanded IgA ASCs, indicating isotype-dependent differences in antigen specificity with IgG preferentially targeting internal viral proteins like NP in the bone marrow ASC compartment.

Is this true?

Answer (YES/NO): YES